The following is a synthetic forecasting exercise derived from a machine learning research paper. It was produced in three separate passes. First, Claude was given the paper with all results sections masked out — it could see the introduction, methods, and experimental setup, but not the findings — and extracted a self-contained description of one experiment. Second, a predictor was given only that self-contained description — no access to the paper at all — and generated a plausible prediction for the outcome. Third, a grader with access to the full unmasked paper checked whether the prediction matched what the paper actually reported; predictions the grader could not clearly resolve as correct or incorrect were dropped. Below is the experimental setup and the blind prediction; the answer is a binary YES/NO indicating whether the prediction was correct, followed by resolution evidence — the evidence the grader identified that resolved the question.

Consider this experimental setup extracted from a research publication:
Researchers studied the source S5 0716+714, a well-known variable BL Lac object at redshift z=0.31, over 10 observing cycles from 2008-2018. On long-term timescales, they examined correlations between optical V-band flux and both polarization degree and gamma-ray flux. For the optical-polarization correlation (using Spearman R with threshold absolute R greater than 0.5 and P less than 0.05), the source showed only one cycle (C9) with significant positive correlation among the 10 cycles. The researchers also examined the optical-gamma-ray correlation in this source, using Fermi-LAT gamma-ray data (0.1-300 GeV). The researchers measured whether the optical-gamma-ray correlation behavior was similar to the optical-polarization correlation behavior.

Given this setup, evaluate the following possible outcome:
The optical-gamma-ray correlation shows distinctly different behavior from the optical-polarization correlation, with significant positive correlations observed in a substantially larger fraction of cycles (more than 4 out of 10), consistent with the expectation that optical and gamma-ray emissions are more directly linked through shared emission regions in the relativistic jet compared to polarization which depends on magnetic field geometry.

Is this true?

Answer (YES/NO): NO